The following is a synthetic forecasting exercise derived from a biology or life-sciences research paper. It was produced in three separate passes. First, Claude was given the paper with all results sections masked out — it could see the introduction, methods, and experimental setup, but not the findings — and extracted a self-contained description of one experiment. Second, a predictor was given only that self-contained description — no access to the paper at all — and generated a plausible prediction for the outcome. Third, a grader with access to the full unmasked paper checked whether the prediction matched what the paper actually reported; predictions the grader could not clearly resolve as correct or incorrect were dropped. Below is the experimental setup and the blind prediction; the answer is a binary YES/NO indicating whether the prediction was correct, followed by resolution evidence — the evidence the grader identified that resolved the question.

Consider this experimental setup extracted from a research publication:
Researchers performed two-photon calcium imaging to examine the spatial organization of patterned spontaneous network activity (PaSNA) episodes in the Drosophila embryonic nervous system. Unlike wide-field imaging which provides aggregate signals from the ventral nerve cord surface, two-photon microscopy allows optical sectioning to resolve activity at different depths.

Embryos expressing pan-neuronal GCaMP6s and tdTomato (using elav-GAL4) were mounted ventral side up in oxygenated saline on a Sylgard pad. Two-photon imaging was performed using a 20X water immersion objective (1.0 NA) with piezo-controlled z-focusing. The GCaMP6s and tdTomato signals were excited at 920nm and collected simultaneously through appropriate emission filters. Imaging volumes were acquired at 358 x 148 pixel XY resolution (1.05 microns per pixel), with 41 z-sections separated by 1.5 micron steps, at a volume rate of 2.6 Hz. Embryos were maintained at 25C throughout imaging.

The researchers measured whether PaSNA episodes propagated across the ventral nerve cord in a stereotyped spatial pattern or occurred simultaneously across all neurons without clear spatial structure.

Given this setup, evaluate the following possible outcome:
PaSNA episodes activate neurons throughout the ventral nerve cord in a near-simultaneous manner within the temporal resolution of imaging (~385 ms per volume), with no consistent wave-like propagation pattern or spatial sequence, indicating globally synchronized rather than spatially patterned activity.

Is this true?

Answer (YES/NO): NO